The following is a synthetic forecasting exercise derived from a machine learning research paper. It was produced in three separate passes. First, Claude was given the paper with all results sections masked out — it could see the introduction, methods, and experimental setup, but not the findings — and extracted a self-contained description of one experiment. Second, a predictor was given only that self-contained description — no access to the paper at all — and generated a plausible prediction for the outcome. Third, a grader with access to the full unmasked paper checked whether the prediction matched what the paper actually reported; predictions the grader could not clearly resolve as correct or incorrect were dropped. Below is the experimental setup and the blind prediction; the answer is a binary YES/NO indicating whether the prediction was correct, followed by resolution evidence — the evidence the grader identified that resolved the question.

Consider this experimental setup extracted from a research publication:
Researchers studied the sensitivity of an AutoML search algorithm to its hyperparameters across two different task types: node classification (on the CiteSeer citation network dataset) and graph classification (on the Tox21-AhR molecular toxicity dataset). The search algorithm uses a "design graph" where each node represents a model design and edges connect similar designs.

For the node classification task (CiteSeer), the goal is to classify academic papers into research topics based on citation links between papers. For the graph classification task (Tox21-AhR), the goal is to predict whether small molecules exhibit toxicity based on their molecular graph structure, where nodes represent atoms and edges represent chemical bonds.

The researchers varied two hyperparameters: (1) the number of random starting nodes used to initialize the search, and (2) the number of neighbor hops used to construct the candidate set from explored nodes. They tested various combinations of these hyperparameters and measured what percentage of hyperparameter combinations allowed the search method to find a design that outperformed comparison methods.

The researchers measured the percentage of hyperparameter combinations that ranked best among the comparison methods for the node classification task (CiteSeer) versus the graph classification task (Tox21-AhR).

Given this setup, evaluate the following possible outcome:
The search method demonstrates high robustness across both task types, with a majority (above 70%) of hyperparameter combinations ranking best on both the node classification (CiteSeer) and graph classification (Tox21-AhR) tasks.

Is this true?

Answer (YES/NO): YES